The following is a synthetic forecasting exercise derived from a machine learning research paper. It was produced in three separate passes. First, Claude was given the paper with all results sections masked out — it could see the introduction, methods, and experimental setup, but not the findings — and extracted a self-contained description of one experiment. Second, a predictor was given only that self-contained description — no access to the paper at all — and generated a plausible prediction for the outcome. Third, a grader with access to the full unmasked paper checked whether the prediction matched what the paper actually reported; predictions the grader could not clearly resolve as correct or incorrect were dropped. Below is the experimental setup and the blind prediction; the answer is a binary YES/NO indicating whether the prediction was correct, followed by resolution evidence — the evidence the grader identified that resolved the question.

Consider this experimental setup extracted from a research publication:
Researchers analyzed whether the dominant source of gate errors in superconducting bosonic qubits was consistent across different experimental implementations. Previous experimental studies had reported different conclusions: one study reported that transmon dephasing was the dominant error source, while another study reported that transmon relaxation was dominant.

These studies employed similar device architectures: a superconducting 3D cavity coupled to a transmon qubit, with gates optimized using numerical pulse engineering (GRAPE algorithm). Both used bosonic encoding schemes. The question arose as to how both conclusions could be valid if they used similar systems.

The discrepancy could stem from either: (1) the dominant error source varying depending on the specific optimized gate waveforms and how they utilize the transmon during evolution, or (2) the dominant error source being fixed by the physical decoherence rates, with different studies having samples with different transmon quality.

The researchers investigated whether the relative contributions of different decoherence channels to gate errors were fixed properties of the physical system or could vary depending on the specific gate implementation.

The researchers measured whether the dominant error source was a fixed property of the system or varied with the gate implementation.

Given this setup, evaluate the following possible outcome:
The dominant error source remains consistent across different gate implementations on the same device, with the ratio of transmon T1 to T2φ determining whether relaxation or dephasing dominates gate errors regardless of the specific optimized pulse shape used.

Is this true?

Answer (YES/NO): NO